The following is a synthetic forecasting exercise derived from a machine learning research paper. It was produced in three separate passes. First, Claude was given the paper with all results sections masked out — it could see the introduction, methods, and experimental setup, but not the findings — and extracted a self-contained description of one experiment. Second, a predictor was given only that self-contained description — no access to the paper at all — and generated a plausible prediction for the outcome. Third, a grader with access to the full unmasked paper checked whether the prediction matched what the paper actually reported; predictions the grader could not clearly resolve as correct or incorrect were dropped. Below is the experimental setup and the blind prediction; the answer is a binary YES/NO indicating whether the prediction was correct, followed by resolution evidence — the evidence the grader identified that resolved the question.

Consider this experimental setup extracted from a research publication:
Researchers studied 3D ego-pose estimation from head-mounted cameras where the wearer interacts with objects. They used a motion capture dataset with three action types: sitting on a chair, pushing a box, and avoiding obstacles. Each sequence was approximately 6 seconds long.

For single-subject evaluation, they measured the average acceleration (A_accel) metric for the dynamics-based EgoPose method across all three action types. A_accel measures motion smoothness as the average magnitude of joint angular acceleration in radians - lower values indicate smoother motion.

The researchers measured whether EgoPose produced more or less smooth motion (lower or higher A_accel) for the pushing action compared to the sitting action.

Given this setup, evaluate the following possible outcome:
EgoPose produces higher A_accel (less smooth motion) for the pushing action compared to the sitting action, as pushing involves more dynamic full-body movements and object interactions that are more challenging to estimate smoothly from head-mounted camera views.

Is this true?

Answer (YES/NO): NO